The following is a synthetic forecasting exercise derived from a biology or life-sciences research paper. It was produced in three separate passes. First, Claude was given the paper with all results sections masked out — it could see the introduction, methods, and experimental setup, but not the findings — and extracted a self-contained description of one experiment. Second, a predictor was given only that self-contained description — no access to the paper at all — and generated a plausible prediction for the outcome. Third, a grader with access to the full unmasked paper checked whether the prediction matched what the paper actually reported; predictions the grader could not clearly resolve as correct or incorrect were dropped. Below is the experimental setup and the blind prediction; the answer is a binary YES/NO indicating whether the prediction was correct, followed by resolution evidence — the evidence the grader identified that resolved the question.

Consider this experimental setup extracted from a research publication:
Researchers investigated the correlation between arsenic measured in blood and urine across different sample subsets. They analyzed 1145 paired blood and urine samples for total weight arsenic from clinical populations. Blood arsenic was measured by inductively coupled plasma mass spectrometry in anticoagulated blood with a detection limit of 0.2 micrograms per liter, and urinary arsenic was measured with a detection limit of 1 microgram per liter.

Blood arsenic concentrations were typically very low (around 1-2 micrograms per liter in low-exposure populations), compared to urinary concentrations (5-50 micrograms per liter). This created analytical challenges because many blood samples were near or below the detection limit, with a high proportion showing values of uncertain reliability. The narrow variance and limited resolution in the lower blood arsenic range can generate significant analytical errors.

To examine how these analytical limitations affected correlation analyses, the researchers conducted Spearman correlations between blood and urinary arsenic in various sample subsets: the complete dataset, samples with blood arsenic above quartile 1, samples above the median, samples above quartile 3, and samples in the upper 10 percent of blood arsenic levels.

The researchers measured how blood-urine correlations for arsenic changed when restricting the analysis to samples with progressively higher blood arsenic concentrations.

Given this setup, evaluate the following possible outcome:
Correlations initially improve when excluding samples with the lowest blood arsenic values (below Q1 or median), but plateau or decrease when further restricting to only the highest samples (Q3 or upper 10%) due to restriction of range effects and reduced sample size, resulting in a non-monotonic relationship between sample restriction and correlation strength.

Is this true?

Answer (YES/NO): NO